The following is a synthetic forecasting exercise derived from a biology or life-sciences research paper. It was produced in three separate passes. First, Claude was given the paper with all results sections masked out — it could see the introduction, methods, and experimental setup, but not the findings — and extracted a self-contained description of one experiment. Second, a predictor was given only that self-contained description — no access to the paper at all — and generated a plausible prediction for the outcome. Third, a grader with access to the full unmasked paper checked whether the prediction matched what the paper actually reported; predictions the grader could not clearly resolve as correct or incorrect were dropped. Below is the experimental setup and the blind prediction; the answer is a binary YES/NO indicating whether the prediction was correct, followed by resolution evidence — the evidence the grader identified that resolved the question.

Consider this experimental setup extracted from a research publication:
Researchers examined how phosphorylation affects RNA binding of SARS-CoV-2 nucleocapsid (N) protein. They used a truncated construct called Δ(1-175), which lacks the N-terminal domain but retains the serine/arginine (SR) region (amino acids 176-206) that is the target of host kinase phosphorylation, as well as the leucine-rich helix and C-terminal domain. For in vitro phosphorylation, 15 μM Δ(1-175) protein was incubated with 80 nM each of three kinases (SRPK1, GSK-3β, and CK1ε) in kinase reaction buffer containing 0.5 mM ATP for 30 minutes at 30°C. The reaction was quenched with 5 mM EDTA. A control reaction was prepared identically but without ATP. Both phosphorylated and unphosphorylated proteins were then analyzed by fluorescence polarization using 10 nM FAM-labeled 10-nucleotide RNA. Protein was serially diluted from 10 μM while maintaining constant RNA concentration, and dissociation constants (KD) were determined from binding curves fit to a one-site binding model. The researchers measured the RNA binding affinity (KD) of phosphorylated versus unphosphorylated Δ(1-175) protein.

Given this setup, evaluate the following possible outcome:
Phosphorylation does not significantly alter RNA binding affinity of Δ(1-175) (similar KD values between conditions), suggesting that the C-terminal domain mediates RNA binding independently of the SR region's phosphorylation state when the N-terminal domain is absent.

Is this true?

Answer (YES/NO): NO